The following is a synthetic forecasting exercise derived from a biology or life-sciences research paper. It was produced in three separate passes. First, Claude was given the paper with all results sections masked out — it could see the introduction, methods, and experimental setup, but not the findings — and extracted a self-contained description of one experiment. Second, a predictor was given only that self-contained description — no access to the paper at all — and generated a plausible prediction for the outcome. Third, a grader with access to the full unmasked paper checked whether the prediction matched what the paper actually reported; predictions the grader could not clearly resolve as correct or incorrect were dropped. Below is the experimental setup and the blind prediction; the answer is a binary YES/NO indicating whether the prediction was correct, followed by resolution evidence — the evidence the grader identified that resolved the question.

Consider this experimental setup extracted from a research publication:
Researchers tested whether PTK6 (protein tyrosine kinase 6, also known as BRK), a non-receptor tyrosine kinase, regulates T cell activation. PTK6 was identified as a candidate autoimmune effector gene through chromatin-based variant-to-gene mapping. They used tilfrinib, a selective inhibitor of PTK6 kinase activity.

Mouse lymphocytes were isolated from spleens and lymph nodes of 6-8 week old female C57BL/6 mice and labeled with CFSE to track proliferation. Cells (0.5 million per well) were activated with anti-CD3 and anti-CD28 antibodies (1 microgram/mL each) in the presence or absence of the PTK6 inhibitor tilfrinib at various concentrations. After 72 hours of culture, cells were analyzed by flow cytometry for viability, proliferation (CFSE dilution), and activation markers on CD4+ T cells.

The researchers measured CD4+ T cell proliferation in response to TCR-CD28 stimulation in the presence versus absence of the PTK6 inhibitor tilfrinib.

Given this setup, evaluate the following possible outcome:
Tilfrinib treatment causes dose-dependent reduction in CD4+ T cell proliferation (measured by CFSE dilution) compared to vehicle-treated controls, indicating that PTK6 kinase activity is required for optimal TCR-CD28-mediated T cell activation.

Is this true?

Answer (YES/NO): YES